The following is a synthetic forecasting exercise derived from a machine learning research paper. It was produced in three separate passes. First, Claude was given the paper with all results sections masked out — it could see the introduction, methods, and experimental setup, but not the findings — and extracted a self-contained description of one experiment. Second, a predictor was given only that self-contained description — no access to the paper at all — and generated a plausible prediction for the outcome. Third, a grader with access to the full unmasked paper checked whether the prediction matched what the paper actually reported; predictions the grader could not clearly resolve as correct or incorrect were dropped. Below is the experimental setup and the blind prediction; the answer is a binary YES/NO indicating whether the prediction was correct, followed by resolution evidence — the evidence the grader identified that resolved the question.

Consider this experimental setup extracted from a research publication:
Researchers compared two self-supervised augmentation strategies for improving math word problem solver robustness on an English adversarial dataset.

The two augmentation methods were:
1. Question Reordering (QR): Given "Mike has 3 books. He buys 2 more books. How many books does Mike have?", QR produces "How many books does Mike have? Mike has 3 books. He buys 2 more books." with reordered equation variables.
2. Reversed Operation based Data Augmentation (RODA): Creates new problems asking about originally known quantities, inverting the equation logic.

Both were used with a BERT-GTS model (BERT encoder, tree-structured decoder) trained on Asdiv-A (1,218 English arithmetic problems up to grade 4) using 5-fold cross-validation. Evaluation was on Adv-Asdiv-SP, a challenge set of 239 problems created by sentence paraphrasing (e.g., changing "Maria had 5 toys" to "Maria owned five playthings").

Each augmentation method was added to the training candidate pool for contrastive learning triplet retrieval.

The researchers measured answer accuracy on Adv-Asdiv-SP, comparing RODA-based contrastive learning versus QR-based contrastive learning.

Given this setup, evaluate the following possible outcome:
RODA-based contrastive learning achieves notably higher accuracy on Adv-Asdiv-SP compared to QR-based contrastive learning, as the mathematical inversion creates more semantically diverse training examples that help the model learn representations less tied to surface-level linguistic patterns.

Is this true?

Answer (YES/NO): NO